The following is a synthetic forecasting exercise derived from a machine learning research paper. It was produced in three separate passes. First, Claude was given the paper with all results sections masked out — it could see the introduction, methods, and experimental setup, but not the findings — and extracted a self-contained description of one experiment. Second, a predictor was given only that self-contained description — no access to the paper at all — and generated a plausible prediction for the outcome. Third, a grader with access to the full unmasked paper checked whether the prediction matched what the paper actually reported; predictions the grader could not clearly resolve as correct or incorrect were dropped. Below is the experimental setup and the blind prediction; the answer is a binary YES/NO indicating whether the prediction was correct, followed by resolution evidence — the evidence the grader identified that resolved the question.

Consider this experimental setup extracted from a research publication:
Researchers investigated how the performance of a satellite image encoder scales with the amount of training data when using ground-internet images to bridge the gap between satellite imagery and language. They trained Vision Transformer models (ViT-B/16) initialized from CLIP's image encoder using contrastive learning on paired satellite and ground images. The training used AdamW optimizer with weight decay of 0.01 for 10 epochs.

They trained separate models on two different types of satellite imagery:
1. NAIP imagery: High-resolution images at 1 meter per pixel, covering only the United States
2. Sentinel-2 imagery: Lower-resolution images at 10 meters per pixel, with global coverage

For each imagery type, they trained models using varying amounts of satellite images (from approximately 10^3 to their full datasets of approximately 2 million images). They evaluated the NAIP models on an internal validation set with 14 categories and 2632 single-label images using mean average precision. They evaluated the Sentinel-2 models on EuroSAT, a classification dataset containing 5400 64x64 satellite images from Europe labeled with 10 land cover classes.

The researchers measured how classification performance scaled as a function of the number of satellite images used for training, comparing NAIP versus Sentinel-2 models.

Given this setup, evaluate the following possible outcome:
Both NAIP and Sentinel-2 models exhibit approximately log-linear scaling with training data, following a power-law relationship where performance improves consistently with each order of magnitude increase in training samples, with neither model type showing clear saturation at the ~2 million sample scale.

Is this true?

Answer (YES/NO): NO